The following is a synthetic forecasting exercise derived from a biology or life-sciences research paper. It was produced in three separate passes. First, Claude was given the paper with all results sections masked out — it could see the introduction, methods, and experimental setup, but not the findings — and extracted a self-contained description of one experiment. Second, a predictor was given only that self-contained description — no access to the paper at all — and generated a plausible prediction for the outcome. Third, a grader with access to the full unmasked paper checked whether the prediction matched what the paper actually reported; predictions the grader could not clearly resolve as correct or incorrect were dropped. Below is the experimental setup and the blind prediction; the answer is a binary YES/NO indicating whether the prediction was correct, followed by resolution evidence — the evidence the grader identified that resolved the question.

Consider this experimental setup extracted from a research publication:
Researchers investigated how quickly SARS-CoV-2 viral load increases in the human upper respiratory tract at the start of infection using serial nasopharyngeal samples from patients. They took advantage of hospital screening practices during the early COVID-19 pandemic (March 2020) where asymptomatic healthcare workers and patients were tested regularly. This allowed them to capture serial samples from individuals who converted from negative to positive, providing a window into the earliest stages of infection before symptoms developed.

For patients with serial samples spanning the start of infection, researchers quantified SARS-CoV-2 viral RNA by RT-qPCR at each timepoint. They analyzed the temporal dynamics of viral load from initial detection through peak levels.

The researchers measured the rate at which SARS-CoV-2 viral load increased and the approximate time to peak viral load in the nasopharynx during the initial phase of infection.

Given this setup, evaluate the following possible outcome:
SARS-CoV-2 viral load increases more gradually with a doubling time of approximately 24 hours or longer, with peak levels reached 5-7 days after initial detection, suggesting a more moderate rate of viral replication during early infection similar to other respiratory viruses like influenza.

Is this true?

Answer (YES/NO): NO